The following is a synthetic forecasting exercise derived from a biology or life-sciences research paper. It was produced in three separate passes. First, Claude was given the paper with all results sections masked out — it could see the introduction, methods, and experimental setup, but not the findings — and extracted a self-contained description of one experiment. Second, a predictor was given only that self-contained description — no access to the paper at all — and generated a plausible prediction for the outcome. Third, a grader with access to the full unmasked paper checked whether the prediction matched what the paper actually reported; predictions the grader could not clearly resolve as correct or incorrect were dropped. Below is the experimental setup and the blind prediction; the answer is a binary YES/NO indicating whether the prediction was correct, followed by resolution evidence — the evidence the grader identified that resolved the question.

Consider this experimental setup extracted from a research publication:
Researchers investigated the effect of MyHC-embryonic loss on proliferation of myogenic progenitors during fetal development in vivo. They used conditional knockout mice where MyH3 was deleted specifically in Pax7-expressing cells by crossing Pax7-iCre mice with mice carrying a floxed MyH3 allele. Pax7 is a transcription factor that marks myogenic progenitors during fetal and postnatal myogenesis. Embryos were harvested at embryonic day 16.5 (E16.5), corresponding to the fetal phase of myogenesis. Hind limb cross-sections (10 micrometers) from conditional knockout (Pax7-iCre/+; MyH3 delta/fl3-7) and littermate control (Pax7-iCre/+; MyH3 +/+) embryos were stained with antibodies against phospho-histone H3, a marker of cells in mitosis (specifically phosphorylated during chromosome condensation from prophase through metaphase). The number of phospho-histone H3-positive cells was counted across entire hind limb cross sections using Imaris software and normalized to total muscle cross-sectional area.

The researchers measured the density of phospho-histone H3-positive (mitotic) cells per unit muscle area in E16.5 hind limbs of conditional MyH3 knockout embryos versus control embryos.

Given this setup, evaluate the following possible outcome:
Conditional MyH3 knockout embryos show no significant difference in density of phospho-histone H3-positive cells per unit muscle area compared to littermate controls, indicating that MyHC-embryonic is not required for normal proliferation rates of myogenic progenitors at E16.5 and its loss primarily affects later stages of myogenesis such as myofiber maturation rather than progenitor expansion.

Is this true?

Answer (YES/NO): YES